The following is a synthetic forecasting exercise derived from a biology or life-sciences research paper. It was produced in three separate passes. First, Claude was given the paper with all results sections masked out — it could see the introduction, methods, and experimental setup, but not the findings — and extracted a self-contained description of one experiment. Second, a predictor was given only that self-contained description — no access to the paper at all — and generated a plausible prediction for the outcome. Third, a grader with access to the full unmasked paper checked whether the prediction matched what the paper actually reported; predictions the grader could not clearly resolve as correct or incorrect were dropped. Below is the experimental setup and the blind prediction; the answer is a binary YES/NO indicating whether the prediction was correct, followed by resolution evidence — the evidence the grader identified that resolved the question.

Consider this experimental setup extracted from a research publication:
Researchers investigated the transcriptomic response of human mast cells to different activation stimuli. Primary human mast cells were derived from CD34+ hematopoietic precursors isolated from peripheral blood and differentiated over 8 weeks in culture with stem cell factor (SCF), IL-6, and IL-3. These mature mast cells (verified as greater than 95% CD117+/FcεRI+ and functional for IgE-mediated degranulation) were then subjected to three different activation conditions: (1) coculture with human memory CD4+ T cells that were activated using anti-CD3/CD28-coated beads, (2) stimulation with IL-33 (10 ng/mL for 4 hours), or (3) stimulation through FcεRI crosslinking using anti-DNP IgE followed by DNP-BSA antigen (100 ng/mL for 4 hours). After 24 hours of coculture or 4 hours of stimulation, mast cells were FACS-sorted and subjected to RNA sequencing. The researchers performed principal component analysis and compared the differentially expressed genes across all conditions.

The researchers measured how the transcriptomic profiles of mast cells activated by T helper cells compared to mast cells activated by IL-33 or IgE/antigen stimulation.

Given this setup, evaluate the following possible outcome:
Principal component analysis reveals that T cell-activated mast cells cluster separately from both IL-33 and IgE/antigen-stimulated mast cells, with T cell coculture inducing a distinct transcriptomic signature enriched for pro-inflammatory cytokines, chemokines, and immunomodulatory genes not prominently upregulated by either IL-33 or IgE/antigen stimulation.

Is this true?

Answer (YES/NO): YES